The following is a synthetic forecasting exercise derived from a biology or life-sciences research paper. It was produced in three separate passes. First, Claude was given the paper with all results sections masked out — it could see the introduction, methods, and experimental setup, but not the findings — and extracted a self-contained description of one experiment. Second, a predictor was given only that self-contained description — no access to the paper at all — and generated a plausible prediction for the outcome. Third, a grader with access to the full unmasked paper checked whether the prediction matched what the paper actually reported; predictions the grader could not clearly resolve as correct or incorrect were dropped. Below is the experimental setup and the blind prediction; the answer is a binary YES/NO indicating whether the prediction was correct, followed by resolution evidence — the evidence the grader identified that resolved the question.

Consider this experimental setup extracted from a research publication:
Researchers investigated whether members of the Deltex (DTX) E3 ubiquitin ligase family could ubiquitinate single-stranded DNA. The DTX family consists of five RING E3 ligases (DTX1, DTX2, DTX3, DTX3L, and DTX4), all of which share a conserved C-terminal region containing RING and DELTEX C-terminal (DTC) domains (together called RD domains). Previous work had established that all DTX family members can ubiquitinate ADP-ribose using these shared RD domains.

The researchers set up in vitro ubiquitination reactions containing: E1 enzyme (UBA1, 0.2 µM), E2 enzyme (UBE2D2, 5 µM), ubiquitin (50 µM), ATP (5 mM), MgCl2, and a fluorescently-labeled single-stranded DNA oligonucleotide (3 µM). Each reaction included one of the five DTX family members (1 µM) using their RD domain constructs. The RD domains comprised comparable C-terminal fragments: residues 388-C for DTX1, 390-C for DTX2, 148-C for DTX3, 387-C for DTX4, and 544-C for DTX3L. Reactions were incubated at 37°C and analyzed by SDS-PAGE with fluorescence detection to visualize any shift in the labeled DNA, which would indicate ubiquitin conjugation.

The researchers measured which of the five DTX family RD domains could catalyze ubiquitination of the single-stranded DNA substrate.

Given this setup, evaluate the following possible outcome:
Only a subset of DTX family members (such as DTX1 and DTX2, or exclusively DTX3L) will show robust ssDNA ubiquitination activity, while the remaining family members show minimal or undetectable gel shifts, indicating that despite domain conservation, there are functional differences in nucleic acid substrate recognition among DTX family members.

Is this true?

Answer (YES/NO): NO